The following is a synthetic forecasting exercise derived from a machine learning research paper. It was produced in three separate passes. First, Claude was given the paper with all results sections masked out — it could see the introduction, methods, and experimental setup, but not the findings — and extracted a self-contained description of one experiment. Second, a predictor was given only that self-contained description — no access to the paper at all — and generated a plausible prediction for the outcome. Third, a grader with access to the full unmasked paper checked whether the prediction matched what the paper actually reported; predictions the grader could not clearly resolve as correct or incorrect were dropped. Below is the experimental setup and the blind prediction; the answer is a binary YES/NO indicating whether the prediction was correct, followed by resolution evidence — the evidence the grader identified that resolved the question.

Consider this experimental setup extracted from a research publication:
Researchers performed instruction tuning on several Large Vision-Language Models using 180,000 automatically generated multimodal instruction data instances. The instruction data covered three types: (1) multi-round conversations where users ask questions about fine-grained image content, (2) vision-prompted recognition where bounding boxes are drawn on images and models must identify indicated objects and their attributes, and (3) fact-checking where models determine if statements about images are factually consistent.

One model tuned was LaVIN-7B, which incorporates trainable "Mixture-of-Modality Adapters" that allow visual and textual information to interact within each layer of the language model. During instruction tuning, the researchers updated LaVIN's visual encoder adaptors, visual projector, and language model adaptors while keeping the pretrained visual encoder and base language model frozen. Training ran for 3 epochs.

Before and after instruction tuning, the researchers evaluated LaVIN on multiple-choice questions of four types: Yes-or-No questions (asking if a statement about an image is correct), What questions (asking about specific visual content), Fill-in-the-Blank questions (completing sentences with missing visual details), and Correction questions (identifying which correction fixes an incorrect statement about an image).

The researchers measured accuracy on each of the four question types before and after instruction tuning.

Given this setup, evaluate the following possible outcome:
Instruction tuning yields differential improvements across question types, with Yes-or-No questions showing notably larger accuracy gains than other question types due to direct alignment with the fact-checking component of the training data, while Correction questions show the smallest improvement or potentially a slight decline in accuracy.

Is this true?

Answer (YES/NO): NO